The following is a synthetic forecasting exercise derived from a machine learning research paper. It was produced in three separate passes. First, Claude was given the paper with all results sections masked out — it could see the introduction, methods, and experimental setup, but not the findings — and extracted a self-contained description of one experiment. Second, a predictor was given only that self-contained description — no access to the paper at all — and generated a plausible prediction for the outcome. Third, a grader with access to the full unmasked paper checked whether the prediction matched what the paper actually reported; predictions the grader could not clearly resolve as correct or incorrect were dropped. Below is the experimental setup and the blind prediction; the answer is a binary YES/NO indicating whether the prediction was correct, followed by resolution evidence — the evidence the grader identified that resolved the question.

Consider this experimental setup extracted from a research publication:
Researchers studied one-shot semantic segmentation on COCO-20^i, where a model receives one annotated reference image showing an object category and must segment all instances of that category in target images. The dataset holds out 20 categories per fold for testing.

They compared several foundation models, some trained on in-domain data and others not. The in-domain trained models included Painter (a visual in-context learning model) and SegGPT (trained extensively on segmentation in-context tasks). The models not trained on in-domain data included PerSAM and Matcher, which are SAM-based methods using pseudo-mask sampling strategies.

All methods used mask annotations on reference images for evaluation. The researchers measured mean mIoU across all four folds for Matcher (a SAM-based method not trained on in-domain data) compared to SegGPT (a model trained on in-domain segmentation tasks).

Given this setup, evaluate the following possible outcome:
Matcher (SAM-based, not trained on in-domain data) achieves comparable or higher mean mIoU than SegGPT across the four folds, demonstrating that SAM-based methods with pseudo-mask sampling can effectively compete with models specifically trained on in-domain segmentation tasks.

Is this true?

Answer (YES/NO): NO